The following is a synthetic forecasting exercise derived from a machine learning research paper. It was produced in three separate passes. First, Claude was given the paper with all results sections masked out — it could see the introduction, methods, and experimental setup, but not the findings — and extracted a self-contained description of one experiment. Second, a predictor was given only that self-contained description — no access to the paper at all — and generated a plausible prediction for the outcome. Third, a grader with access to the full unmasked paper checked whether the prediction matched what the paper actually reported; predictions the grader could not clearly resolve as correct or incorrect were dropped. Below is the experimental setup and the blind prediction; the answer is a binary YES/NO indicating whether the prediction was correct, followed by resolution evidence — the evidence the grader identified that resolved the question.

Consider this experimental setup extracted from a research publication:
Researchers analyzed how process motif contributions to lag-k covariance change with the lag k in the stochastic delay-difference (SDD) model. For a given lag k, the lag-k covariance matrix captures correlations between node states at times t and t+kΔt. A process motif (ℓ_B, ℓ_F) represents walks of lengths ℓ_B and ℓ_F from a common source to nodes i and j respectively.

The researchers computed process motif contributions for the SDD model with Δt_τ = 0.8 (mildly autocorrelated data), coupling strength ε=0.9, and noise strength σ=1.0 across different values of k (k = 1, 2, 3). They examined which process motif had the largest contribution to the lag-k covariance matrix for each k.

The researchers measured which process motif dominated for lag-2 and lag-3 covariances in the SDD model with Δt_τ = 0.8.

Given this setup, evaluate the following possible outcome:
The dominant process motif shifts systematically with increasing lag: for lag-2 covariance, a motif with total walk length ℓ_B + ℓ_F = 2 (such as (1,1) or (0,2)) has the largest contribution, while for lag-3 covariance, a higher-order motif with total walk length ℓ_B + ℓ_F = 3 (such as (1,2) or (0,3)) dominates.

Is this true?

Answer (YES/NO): NO